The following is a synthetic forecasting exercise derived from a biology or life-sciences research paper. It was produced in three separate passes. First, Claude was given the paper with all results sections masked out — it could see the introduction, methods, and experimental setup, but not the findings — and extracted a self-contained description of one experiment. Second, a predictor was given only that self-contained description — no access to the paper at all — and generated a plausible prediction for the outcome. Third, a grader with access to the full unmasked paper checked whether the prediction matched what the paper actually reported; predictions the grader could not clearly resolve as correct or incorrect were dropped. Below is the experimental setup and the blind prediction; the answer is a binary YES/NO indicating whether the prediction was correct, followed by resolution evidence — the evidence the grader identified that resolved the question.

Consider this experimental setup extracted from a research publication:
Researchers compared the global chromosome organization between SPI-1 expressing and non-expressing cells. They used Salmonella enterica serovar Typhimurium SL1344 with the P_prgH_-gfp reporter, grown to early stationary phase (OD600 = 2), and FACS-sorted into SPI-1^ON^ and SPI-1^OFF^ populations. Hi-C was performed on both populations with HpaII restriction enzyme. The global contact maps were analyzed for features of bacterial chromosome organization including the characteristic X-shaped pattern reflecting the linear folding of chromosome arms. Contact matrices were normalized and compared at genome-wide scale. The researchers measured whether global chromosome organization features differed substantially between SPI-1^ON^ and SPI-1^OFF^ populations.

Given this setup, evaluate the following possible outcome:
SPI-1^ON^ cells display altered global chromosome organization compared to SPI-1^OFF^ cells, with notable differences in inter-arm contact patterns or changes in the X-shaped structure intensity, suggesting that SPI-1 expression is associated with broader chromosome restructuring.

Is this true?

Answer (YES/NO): NO